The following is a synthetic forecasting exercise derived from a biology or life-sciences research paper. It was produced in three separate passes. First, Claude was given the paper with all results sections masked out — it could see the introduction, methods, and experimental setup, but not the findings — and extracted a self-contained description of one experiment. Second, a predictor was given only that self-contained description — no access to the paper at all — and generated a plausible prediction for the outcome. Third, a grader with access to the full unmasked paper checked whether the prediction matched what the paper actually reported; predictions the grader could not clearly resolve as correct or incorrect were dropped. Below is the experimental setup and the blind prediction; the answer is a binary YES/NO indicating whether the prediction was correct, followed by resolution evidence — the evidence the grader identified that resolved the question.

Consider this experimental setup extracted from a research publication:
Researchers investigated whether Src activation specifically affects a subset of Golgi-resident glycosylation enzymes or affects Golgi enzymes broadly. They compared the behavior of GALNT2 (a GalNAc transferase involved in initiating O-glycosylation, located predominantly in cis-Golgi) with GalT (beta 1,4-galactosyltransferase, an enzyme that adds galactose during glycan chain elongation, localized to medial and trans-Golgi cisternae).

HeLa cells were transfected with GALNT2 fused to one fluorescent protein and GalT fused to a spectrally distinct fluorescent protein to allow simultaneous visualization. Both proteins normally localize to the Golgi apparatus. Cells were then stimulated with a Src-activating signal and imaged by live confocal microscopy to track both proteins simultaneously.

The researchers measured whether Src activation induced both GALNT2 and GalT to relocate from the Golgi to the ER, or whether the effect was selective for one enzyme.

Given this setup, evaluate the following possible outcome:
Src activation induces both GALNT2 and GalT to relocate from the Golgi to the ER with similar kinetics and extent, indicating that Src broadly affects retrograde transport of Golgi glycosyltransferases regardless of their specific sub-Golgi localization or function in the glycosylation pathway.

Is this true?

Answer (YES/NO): NO